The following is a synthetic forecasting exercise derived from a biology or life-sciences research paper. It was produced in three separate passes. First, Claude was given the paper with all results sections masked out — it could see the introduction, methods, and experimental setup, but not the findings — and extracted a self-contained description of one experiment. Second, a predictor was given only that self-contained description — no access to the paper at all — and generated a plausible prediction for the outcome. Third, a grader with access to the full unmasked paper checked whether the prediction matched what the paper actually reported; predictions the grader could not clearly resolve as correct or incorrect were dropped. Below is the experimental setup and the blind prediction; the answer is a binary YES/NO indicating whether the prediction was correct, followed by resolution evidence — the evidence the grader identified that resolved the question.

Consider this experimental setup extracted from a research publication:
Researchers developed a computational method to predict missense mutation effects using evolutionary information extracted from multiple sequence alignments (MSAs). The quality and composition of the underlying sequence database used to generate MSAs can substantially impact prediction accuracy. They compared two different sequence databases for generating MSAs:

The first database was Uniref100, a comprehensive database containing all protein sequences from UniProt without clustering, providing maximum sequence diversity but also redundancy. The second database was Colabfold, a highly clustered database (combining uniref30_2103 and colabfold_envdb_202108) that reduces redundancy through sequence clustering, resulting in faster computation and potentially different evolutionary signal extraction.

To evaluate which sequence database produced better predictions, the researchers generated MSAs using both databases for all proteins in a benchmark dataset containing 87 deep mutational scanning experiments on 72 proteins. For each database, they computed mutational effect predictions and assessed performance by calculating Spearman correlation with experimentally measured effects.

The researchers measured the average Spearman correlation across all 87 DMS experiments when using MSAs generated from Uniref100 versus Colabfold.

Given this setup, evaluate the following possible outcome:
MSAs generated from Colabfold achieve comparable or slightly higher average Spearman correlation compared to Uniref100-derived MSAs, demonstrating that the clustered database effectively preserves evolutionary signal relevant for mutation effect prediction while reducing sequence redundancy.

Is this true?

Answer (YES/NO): YES